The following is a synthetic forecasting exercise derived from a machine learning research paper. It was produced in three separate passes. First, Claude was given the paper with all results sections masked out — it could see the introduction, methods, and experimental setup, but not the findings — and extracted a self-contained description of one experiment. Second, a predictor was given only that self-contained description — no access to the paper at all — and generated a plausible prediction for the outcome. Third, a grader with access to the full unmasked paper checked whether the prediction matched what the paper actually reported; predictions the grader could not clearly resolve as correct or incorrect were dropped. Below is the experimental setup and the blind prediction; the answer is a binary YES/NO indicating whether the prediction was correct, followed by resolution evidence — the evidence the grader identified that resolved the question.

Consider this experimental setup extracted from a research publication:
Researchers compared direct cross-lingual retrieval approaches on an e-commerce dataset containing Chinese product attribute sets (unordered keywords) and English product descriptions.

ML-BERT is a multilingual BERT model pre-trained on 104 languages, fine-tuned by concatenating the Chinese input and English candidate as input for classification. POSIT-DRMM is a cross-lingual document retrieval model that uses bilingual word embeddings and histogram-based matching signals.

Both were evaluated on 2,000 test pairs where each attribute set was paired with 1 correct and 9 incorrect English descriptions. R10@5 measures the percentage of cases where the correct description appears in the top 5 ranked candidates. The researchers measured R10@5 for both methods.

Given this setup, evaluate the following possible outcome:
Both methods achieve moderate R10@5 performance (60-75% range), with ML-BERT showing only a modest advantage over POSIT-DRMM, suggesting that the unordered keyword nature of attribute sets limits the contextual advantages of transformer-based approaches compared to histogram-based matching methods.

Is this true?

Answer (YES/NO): NO